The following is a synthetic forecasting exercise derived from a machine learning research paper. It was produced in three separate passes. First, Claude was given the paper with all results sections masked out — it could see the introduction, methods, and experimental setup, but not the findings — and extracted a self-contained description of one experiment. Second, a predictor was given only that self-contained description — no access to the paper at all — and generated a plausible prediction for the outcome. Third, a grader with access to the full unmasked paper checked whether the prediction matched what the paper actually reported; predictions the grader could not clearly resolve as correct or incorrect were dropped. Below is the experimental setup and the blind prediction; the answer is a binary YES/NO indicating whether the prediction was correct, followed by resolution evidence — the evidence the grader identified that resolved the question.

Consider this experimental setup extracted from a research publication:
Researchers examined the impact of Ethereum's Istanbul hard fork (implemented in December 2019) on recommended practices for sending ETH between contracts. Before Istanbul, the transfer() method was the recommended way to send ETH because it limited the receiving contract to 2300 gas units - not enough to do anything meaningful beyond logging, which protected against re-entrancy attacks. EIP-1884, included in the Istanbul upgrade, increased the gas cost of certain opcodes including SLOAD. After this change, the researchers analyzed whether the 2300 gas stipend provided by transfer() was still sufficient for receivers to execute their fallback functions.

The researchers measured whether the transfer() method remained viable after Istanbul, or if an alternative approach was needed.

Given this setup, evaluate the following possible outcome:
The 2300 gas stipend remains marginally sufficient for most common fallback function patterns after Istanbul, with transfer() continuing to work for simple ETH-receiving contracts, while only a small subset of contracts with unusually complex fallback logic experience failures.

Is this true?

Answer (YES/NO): NO